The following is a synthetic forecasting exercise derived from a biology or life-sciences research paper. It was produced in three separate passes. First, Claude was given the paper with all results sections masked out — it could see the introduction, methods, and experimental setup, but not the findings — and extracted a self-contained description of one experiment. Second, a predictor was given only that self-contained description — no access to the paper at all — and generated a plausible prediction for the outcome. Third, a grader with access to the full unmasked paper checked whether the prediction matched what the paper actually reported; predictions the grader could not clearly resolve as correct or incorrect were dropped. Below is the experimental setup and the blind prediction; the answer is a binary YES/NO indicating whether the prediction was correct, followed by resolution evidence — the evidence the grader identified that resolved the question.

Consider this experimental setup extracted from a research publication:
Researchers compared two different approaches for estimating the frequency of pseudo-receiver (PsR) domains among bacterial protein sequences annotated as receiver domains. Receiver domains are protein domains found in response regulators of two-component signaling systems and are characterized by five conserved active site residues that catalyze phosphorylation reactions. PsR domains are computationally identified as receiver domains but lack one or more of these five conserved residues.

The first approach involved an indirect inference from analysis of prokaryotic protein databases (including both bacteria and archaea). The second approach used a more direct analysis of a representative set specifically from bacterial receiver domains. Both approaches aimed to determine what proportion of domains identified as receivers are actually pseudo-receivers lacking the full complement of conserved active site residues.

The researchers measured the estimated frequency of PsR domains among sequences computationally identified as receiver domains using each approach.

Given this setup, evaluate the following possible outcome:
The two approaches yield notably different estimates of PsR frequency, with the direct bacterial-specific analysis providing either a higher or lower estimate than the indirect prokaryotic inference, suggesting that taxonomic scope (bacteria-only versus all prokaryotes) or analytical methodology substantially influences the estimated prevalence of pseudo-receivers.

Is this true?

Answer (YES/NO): YES